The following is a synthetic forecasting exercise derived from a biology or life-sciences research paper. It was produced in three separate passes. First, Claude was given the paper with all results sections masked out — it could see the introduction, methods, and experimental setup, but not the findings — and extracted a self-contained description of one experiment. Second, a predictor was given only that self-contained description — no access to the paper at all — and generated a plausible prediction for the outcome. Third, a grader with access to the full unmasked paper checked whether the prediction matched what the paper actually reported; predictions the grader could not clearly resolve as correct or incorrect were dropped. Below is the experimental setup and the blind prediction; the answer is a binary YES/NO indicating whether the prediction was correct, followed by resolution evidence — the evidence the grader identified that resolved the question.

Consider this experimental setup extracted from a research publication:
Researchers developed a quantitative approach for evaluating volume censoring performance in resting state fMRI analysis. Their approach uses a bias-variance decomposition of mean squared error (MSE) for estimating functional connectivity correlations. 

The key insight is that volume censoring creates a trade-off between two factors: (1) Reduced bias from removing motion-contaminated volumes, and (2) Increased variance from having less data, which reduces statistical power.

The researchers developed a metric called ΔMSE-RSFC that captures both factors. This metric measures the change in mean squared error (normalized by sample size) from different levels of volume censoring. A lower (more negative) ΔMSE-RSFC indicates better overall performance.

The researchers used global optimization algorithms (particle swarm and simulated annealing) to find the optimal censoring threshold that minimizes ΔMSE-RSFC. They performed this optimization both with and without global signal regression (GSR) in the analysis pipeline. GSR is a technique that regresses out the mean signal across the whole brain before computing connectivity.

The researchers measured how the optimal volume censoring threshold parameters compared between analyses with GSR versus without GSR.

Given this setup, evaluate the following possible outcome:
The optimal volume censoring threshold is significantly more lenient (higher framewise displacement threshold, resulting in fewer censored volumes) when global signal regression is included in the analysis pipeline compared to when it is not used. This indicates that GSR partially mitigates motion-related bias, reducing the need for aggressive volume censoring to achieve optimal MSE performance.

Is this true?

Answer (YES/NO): YES